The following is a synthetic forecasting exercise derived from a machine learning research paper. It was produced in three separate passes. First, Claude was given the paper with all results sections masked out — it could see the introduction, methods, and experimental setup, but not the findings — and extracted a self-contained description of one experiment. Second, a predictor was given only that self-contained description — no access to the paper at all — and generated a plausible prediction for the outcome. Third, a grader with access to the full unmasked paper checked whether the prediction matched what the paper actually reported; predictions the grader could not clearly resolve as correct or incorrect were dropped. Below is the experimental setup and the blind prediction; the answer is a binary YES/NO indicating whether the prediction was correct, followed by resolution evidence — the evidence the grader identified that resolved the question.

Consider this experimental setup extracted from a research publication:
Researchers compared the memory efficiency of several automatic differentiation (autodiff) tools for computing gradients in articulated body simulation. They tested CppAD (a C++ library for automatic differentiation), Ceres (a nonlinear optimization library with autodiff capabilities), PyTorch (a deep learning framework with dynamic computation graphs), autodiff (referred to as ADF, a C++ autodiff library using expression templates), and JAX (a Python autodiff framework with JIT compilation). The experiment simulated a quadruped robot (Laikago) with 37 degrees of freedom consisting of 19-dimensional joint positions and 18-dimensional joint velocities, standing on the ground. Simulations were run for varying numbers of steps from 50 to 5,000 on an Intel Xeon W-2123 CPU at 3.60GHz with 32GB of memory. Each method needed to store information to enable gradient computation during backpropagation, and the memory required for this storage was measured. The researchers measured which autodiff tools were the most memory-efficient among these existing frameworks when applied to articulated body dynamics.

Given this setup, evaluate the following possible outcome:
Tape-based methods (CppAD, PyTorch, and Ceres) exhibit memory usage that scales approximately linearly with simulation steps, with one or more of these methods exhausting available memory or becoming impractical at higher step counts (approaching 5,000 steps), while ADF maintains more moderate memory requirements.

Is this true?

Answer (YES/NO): NO